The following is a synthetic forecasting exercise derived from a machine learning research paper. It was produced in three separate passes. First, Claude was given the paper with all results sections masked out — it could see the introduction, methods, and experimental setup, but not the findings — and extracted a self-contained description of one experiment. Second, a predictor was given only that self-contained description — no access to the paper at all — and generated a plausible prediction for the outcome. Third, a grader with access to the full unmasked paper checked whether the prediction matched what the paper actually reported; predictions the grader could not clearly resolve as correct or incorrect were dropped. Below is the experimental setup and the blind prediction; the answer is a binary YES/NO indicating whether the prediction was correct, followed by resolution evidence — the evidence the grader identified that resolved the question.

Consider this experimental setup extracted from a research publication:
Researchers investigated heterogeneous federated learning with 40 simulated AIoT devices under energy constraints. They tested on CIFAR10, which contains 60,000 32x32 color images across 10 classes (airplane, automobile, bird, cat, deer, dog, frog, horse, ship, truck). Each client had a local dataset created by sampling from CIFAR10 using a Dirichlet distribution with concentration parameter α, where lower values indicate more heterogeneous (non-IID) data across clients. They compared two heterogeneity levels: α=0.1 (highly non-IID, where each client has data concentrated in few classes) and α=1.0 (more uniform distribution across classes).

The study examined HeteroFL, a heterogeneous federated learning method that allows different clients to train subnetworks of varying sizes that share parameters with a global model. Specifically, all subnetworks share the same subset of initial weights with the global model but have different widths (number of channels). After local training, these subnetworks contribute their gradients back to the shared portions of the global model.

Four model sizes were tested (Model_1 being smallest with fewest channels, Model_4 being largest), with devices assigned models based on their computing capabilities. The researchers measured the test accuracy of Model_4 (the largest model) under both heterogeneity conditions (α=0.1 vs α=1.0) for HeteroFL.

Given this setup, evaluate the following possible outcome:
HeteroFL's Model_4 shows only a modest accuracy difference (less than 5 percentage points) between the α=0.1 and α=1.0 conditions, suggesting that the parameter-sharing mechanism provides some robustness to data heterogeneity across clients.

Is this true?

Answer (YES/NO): NO